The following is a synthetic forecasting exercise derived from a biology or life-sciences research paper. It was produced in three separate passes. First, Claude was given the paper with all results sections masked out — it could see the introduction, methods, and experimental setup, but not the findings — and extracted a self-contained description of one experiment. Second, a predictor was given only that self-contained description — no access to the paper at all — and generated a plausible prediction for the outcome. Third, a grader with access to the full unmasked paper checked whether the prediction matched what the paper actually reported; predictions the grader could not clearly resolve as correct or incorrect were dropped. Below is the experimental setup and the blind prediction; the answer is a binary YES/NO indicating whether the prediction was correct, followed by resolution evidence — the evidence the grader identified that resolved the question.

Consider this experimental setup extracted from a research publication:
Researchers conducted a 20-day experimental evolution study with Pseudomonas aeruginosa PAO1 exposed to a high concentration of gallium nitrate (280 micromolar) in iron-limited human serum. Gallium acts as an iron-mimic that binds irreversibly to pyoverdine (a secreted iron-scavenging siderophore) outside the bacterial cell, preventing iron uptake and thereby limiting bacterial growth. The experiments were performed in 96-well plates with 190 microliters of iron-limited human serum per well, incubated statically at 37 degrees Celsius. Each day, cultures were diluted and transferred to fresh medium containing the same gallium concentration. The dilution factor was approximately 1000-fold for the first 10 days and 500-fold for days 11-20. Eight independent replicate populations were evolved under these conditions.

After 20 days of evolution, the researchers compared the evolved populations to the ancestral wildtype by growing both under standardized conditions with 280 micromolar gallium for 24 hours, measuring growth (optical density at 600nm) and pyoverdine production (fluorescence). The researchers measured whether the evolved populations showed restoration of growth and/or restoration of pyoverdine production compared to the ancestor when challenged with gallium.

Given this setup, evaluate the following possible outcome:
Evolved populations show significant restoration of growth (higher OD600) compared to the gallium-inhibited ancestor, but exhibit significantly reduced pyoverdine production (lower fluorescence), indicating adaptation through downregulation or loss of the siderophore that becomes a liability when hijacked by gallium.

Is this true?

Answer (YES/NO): NO